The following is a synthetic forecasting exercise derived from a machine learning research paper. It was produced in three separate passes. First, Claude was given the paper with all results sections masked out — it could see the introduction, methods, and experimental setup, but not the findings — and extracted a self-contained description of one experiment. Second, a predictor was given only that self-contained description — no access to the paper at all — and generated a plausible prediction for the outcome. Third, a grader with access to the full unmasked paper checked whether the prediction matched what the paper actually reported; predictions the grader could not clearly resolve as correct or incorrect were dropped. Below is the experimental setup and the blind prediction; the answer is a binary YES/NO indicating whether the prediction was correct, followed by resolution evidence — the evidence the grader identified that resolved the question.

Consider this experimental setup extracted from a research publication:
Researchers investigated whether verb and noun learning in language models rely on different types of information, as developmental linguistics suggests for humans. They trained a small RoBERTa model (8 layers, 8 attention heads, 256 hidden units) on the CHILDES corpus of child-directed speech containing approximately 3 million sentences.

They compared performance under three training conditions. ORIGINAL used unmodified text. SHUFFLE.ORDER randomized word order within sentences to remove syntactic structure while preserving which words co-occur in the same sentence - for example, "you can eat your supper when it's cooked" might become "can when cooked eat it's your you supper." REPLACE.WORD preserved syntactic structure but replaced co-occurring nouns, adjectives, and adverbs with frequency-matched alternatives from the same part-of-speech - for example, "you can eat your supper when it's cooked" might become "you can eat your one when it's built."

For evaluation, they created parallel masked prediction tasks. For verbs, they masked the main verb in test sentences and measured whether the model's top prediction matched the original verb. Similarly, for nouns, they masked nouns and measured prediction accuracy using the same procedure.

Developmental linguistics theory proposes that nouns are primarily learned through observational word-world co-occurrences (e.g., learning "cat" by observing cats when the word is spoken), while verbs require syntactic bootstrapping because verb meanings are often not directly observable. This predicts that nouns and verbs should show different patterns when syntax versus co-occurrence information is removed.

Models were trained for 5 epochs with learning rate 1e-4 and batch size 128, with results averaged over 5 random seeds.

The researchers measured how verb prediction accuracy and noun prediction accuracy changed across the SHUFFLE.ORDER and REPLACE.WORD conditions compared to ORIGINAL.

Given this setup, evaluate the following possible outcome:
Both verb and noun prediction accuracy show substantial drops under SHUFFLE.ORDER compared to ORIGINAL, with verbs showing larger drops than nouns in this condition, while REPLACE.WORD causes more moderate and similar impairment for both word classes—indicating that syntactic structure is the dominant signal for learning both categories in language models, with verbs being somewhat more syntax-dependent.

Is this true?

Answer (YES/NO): NO